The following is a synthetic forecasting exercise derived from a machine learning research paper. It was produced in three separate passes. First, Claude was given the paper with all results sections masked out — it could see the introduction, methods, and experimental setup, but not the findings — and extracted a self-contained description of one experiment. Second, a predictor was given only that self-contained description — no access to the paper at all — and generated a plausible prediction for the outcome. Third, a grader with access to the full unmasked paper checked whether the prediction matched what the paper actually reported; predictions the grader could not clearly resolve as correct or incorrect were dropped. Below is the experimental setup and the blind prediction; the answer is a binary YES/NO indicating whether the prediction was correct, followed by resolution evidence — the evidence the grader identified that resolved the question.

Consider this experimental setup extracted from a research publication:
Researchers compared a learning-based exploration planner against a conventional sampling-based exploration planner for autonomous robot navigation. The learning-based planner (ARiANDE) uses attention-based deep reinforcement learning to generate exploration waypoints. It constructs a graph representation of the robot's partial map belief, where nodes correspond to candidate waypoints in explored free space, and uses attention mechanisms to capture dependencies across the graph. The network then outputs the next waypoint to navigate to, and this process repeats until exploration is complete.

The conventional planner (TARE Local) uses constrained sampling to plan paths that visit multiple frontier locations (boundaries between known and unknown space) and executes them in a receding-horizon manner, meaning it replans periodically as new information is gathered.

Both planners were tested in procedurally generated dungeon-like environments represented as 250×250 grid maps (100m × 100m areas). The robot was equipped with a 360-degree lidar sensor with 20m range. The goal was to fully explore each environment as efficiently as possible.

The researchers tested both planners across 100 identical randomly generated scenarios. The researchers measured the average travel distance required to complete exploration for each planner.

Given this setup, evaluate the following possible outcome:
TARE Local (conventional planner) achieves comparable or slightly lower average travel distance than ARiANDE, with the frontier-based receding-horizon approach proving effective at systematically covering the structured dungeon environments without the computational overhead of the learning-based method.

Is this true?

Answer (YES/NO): YES